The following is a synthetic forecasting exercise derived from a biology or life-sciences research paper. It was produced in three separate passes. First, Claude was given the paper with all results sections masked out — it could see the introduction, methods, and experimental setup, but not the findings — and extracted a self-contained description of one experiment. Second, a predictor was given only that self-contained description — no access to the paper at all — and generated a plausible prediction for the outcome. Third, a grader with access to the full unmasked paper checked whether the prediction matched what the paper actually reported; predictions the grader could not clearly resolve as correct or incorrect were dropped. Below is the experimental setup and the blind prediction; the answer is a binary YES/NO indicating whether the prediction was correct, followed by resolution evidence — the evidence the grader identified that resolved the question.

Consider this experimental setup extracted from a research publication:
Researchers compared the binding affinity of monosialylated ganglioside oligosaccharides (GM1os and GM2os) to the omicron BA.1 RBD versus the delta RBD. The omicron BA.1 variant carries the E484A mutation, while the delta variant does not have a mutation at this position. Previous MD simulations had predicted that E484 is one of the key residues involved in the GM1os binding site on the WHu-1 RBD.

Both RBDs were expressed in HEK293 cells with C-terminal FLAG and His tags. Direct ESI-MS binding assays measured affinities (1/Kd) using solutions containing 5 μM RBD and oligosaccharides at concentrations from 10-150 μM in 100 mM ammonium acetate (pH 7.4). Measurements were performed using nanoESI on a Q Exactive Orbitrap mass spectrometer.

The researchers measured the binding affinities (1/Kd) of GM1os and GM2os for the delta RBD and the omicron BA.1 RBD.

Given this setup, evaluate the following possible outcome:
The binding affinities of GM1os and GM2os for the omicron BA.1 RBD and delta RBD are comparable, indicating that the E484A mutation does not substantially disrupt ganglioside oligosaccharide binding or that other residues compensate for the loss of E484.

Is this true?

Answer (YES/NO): NO